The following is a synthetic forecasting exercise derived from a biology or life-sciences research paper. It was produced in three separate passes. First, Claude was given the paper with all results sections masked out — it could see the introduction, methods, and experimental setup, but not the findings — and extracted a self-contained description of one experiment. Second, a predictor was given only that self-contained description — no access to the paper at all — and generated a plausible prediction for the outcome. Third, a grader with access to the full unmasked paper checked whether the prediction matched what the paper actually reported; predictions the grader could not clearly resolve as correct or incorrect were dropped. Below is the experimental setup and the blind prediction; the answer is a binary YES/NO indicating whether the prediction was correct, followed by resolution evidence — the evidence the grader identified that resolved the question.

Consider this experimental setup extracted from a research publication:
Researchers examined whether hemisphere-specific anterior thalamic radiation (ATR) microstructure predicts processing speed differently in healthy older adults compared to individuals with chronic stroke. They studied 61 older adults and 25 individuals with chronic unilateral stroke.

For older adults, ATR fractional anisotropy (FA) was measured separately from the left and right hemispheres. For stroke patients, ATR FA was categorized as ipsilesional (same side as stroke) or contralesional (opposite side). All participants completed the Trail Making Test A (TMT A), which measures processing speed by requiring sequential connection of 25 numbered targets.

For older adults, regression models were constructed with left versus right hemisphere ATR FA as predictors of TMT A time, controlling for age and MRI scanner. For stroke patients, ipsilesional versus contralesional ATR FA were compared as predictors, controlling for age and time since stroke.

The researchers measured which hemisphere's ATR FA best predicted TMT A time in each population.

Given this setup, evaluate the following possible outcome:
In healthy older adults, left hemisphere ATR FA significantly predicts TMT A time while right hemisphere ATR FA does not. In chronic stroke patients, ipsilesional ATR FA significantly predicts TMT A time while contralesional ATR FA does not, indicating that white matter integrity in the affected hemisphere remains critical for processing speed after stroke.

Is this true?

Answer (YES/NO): NO